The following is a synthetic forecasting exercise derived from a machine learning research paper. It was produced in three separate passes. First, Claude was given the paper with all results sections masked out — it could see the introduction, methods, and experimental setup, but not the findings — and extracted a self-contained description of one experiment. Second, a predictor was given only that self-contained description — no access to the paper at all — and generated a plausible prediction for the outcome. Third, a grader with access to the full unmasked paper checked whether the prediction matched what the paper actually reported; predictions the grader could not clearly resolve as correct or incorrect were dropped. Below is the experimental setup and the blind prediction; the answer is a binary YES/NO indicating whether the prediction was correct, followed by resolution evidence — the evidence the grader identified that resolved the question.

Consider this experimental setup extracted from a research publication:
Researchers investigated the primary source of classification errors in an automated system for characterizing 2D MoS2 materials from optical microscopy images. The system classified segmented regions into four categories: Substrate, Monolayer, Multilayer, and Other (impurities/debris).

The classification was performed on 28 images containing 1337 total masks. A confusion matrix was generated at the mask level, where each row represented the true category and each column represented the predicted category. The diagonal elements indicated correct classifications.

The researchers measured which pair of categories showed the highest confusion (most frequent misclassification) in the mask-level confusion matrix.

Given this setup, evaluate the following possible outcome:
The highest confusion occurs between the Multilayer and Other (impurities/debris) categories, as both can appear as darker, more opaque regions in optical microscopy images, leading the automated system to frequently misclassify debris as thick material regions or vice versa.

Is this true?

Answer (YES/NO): NO